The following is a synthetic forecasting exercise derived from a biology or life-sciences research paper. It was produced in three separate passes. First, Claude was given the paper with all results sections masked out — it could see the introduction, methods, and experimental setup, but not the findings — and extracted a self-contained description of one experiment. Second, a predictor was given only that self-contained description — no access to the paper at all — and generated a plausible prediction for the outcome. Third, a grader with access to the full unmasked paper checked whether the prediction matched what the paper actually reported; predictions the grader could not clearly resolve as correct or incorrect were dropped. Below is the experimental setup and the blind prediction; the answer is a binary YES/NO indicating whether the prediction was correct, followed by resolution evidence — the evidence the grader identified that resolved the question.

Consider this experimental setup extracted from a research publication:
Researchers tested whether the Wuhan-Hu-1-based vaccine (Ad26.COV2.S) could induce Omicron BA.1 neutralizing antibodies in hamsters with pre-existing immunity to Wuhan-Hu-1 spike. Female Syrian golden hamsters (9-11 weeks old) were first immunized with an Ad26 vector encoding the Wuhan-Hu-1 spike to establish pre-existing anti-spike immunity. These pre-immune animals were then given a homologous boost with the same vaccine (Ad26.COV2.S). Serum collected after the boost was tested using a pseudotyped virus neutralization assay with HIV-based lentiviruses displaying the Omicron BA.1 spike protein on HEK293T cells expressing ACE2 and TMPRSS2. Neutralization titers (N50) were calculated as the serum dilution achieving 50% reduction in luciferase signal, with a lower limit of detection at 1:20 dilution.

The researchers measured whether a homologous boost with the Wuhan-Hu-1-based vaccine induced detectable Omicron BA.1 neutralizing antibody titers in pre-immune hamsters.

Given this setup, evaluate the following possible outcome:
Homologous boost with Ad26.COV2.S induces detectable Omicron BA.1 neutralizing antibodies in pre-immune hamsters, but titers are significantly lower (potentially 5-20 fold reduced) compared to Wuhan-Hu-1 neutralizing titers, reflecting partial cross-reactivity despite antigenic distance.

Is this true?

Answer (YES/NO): NO